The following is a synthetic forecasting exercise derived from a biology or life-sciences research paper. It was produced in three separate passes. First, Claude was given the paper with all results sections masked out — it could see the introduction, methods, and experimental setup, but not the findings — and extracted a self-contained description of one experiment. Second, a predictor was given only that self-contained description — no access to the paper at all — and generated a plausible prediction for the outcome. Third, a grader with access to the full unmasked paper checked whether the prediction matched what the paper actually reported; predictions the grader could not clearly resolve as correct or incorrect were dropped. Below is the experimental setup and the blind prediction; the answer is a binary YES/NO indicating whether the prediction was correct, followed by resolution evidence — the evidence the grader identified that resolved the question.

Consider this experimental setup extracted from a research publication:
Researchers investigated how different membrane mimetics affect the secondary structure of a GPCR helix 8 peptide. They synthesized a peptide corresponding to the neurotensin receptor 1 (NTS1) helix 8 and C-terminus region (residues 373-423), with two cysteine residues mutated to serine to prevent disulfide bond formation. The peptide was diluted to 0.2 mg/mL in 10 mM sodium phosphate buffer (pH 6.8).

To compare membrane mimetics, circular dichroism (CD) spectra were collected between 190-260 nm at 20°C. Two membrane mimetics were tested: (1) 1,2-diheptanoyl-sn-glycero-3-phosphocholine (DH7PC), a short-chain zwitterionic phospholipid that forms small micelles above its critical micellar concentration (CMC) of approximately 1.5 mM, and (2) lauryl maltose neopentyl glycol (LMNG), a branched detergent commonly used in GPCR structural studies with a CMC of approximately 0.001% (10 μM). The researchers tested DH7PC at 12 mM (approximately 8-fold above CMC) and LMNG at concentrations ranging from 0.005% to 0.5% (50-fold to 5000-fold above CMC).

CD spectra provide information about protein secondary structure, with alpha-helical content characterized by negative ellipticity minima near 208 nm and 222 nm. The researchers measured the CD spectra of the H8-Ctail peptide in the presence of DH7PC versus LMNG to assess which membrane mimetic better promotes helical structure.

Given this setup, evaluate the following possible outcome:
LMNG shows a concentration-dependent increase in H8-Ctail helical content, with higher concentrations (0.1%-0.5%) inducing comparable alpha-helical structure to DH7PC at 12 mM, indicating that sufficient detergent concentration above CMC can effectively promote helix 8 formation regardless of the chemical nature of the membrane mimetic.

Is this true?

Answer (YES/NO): NO